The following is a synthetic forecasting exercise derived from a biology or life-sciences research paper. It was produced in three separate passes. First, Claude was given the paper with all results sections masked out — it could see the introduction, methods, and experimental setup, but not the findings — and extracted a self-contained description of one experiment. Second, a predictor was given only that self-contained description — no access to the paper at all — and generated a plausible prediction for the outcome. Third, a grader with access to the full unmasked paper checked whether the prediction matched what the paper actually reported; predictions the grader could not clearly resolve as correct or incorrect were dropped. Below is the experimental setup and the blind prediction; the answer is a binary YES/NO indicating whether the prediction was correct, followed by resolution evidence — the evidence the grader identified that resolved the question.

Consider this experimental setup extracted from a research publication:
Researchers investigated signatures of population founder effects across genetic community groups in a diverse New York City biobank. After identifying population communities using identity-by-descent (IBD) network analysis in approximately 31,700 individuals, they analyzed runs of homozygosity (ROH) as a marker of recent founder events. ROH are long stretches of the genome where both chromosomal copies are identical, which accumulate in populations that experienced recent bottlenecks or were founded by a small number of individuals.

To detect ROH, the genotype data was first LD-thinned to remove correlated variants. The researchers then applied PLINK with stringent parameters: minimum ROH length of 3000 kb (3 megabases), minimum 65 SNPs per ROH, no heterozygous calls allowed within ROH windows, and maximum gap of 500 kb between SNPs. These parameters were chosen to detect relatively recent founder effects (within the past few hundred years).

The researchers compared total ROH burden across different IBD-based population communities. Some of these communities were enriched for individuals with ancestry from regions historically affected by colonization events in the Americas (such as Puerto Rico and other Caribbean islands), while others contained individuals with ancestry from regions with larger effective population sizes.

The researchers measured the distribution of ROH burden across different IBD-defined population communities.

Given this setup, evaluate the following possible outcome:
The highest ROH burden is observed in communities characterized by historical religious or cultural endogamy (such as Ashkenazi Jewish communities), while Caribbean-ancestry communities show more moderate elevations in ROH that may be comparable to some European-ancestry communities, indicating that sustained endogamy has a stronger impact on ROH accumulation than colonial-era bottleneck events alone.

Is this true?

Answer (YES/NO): YES